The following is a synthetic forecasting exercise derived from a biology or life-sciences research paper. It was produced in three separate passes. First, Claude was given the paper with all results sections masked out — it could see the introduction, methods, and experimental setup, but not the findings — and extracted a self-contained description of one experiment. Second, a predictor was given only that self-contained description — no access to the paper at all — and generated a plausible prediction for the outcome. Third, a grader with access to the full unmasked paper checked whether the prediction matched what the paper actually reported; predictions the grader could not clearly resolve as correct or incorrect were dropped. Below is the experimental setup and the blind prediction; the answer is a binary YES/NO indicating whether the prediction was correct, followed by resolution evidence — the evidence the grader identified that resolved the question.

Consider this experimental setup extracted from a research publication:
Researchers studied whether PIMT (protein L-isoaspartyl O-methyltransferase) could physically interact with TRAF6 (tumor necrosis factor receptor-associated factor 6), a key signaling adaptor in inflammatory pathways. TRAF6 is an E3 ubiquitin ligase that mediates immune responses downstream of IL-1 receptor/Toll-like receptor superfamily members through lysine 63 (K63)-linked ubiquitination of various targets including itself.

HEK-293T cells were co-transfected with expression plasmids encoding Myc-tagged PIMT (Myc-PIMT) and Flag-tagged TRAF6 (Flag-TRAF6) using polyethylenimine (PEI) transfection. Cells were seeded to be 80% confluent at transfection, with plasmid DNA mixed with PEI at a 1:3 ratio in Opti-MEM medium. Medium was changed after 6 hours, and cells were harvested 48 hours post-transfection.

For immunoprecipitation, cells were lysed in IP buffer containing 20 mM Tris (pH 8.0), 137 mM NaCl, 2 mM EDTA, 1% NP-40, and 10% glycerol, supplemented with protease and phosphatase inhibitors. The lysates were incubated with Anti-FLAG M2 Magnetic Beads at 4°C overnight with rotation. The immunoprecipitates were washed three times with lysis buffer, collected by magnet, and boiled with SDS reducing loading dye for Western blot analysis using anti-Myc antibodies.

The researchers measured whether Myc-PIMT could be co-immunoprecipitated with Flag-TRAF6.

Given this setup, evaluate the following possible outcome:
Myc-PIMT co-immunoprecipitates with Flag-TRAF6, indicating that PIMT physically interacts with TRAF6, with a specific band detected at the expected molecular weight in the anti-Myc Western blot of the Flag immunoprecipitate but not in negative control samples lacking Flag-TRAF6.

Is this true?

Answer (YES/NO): YES